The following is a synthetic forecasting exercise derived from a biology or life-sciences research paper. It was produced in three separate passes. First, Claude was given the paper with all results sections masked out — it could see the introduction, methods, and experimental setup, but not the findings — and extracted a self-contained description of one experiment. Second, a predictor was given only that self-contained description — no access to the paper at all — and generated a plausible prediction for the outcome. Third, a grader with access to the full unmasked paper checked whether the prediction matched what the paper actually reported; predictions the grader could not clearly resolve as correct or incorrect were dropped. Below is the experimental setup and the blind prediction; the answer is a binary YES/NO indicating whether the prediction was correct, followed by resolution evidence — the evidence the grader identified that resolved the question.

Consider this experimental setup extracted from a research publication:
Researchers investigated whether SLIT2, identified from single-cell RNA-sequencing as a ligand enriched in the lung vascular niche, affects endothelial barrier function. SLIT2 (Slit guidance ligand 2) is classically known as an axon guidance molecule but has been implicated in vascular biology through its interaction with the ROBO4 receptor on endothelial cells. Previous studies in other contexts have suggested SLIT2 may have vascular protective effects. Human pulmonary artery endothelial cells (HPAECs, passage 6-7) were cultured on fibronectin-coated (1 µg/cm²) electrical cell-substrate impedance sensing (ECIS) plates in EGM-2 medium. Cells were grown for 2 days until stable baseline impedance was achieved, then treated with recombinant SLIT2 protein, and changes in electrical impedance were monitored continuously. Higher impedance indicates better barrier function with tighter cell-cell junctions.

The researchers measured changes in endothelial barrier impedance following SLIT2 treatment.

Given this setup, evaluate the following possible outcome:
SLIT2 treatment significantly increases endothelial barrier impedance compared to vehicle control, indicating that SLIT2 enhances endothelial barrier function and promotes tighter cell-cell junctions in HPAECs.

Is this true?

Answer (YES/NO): NO